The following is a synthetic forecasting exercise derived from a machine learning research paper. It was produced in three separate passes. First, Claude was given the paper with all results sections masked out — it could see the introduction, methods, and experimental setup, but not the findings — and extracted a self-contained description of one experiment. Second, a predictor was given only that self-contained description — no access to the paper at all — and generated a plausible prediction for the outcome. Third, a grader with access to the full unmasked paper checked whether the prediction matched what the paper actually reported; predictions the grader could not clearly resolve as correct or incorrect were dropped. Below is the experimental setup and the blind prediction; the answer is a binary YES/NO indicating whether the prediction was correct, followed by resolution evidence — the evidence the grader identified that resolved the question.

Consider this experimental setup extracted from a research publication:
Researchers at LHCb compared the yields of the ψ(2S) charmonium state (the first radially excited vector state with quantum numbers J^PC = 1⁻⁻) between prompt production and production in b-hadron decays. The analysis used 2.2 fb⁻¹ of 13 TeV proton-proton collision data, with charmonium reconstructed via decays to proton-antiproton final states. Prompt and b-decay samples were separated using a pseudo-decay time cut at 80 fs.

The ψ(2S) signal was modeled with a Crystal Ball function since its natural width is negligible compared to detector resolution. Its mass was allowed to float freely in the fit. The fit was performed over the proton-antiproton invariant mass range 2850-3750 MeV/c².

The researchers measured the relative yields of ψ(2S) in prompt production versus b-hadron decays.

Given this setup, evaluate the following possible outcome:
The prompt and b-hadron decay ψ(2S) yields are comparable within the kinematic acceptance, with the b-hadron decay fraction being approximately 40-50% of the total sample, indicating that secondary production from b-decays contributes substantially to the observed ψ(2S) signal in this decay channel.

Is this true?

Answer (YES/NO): NO